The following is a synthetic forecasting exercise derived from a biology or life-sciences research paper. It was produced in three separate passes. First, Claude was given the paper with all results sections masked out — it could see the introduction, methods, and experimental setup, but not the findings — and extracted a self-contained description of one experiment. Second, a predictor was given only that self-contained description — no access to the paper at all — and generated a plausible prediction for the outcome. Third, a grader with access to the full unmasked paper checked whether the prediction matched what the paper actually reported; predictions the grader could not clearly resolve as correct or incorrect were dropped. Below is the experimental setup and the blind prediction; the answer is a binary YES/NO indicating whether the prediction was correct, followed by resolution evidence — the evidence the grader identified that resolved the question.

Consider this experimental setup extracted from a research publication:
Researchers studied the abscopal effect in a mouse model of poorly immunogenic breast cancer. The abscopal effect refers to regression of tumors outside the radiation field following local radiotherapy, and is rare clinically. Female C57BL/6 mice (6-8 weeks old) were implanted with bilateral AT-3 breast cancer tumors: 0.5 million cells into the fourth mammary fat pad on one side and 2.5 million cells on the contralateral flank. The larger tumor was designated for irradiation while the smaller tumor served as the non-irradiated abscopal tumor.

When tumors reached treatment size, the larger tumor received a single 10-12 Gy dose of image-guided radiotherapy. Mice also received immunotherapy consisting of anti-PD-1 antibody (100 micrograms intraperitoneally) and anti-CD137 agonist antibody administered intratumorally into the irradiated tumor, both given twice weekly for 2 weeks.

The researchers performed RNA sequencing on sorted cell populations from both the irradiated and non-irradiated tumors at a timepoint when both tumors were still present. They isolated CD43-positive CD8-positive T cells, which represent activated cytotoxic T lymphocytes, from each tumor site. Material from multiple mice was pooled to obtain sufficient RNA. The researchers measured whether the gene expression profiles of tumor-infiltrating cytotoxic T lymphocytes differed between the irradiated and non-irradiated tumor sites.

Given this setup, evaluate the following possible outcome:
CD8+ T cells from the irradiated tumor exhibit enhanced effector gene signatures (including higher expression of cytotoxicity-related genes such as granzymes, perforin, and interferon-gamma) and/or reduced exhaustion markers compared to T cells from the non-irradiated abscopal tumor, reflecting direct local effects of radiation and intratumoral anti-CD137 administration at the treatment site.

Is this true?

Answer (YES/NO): NO